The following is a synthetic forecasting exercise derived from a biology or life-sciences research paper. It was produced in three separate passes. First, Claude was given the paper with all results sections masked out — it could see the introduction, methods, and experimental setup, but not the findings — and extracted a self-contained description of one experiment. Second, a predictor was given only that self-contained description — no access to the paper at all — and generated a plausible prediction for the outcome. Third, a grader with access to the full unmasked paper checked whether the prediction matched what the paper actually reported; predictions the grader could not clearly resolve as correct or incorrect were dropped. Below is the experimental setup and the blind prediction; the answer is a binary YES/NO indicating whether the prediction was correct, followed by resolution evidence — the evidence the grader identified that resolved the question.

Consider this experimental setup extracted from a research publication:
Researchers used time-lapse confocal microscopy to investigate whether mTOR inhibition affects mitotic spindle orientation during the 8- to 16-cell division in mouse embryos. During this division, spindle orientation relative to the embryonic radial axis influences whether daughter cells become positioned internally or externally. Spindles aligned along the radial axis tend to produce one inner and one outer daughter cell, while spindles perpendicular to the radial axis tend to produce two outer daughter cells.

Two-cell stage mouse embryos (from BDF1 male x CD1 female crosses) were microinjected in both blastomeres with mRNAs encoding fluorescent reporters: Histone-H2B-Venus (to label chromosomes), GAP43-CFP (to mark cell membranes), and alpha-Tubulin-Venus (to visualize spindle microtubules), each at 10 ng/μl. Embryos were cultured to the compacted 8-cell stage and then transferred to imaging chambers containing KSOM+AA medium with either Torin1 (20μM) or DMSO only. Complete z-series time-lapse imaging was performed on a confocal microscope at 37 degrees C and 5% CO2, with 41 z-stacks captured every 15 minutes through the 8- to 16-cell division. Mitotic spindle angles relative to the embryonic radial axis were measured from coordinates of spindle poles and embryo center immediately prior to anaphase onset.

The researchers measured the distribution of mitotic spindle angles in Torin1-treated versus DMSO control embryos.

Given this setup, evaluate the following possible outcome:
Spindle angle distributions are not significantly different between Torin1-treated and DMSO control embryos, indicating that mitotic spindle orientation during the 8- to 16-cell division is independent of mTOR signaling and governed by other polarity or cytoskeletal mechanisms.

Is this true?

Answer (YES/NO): YES